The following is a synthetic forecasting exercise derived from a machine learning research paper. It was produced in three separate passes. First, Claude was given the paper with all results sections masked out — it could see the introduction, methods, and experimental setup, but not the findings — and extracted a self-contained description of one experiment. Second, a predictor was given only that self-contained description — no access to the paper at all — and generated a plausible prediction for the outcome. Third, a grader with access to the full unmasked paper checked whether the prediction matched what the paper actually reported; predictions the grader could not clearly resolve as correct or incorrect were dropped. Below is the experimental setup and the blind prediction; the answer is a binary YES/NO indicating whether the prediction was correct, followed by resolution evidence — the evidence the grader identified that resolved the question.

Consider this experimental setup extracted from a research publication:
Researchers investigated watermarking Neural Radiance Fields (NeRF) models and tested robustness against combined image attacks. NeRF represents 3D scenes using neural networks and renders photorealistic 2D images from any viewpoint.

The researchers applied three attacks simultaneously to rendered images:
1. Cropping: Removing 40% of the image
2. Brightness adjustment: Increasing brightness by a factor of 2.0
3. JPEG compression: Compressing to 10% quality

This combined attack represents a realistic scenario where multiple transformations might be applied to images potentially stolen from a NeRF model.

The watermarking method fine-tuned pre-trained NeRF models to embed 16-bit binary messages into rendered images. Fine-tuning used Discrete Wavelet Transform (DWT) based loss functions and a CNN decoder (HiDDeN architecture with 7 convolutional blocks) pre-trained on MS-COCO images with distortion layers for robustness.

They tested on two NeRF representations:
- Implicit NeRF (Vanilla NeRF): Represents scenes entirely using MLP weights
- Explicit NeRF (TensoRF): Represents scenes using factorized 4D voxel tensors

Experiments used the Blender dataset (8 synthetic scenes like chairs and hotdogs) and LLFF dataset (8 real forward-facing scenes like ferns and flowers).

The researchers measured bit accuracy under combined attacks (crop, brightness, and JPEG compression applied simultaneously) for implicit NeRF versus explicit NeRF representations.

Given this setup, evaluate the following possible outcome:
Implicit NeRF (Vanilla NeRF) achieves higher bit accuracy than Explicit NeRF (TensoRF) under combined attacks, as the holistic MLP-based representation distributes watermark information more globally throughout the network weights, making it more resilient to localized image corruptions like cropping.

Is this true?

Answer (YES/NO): NO